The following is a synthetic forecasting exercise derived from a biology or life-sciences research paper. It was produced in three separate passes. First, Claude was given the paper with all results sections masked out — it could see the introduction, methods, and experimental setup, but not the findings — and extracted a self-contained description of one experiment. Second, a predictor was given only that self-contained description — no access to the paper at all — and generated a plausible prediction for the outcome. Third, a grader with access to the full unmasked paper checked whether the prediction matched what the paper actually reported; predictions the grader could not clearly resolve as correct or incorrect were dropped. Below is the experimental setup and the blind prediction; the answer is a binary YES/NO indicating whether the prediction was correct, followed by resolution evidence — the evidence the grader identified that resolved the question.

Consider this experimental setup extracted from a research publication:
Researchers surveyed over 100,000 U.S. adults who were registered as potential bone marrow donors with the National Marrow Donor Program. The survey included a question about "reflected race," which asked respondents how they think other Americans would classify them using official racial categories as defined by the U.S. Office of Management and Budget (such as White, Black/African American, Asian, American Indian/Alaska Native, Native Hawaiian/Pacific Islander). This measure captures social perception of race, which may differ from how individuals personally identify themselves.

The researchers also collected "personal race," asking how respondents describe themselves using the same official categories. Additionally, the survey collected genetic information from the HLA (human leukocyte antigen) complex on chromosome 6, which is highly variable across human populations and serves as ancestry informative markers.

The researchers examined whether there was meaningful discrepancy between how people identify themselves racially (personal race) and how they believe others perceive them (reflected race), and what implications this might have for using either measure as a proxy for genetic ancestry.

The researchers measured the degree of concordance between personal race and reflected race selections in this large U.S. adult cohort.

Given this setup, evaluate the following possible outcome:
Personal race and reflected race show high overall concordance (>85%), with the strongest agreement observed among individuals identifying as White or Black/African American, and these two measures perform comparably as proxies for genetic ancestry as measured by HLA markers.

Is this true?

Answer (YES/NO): NO